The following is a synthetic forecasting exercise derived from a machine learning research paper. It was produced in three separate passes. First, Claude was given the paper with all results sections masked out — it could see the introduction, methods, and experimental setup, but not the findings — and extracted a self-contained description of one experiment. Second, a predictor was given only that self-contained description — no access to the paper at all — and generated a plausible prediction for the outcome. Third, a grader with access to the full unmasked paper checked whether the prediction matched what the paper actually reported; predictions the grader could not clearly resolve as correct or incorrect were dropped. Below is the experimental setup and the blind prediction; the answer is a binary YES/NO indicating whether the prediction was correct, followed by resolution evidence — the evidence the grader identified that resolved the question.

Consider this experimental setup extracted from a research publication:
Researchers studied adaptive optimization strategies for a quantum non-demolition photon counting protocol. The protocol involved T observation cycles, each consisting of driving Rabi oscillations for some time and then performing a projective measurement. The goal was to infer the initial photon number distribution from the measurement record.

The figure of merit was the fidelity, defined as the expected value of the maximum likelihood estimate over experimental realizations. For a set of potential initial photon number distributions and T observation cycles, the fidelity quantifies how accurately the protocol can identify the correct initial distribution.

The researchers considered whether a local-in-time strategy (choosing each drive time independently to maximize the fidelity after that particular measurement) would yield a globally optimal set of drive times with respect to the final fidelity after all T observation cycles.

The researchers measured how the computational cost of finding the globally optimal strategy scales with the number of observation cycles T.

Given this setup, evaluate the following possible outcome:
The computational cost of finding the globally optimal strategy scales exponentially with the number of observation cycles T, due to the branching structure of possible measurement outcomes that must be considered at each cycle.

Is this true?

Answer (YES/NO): YES